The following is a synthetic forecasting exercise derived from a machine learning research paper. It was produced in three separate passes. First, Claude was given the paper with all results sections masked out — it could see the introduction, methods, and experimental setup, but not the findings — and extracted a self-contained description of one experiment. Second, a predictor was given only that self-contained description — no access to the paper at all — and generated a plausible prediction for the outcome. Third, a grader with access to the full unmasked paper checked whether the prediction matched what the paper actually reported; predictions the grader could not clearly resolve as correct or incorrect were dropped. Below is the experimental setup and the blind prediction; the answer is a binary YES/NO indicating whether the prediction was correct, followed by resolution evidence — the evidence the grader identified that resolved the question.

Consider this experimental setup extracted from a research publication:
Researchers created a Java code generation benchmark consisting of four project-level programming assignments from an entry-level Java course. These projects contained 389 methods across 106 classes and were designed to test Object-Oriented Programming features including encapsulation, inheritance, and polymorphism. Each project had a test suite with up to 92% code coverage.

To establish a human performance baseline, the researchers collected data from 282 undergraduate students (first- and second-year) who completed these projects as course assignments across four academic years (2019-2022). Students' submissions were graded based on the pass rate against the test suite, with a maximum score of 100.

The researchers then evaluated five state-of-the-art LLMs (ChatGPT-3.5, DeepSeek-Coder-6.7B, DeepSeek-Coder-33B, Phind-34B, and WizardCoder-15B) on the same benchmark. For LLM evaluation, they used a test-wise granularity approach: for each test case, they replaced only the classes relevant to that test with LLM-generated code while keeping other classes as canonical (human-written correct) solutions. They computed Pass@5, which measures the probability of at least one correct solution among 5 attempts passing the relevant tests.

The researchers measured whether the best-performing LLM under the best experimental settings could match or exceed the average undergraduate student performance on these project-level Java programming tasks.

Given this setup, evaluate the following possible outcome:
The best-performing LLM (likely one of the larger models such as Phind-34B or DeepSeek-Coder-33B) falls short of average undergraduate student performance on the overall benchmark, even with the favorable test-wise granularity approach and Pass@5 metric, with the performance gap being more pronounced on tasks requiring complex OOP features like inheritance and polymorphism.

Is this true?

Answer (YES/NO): NO